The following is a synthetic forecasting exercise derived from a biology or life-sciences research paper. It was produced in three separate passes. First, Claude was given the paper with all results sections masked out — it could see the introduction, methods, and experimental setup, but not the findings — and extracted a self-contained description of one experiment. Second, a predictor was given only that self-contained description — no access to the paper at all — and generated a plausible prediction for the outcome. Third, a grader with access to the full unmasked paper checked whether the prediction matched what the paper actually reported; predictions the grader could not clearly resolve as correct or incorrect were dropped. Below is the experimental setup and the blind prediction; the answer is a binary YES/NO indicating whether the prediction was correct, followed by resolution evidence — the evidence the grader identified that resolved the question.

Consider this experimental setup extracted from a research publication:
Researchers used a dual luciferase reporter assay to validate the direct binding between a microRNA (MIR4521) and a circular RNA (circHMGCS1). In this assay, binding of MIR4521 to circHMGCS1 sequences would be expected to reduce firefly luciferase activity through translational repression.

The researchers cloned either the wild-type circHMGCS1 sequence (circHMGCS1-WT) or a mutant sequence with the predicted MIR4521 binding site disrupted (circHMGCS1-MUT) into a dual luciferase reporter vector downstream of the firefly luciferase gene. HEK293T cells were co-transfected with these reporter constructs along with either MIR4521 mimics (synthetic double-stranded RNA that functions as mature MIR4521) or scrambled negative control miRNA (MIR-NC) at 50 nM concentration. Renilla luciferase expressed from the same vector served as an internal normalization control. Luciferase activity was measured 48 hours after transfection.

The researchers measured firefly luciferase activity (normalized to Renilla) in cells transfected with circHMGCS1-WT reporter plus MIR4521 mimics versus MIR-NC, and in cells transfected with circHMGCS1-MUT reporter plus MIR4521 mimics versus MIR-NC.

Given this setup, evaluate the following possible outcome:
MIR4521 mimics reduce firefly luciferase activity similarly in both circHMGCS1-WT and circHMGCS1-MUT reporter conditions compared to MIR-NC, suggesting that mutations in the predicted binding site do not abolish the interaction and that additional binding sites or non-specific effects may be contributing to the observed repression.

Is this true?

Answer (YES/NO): NO